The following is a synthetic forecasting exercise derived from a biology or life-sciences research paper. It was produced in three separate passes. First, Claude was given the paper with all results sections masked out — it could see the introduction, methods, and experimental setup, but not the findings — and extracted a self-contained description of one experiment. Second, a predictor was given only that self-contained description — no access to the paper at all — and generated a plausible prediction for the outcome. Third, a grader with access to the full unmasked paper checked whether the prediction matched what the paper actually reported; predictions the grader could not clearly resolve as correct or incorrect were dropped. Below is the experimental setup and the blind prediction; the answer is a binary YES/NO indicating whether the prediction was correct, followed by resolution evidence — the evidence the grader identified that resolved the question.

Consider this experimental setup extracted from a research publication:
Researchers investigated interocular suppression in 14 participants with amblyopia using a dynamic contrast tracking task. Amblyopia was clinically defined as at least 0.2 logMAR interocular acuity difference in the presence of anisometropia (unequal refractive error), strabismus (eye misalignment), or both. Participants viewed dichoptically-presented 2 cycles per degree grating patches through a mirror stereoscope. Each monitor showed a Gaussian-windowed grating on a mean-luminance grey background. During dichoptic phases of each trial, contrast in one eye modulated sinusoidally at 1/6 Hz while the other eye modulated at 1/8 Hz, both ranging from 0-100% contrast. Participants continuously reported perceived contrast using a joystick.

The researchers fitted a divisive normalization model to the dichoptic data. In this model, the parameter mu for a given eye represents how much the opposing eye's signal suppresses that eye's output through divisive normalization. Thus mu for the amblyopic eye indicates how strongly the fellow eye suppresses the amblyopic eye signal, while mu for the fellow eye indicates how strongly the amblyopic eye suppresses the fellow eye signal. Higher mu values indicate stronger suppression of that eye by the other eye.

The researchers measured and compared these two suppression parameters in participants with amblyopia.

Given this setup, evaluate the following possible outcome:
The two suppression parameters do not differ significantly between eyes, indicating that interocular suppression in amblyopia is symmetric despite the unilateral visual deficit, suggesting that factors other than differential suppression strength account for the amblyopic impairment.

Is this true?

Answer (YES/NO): NO